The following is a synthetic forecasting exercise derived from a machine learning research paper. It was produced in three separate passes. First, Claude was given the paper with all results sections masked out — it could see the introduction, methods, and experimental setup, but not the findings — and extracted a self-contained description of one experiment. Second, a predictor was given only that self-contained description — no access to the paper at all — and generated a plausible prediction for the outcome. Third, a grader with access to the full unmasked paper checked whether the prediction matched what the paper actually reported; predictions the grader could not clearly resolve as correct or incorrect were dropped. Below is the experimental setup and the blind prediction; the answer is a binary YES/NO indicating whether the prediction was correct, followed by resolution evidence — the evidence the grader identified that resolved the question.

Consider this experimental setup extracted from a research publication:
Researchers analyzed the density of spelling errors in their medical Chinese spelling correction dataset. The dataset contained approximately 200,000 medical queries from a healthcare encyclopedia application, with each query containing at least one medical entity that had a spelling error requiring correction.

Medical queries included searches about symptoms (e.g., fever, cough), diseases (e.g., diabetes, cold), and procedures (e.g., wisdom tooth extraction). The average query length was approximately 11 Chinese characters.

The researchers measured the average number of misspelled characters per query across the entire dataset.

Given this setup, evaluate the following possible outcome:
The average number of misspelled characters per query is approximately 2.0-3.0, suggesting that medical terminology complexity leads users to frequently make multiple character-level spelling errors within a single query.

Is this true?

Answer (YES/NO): NO